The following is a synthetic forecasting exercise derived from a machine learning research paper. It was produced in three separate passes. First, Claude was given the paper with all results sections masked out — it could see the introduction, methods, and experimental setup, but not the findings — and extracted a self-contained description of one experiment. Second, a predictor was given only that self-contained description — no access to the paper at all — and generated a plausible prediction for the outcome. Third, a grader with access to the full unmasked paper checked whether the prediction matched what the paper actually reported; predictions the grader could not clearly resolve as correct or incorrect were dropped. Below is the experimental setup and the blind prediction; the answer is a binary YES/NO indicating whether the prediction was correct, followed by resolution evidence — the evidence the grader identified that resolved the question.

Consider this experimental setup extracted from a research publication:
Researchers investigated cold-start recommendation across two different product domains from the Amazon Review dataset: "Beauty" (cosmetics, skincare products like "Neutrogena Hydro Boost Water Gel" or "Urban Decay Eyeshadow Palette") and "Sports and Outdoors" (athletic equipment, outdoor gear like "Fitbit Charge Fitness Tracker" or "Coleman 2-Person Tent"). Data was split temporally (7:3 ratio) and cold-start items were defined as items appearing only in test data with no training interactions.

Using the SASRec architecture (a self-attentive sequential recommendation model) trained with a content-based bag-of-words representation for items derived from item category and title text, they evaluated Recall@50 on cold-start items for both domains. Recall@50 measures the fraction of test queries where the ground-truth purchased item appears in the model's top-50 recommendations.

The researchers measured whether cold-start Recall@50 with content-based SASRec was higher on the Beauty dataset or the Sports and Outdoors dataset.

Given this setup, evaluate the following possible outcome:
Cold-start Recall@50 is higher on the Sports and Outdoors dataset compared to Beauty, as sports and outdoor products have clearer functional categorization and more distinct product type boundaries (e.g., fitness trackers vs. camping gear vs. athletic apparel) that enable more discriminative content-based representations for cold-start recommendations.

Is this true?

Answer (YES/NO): NO